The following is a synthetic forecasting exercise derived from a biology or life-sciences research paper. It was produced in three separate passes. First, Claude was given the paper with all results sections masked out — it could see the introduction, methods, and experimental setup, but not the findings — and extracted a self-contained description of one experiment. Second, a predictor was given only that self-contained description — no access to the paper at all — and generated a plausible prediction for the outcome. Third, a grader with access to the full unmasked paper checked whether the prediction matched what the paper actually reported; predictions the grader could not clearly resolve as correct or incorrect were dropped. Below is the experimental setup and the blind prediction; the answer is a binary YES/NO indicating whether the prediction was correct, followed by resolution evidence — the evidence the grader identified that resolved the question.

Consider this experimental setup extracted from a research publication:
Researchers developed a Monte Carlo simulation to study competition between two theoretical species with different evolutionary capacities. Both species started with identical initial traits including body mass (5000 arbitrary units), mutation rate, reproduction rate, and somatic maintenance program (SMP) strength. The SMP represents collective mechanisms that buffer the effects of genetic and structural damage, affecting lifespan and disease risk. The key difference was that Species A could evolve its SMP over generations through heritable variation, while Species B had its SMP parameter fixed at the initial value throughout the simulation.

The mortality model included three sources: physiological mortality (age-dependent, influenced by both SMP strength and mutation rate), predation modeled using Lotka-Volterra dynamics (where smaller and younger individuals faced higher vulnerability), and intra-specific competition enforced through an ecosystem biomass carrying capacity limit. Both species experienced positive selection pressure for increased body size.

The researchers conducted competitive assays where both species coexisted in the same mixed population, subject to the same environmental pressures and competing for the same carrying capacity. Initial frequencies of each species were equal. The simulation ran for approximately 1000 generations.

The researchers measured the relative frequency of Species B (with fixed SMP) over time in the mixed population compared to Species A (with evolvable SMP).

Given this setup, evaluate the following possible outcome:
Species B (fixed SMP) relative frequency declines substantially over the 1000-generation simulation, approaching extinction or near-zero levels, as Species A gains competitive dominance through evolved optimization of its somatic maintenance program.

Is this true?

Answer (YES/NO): YES